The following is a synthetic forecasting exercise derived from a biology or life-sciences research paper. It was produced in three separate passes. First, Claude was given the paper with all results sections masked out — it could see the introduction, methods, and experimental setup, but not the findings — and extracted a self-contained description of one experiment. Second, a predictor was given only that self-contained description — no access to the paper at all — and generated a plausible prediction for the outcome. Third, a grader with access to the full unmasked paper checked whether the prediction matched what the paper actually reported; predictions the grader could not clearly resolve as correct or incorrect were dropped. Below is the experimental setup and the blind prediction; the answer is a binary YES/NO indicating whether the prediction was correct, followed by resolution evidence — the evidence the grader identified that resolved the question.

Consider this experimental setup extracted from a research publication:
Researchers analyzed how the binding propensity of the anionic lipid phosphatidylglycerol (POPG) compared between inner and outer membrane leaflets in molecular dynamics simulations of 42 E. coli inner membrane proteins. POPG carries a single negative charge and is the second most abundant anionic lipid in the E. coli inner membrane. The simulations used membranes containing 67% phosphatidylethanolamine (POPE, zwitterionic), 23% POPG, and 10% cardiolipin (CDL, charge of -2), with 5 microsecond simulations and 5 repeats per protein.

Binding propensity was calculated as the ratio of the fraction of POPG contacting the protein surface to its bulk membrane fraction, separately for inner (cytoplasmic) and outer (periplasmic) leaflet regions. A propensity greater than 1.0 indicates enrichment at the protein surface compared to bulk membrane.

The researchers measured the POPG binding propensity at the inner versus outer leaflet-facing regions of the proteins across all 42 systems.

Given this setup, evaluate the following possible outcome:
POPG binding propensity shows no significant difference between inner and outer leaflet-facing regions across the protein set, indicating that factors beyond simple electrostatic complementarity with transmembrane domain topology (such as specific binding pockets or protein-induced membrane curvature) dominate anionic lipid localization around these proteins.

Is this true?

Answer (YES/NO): NO